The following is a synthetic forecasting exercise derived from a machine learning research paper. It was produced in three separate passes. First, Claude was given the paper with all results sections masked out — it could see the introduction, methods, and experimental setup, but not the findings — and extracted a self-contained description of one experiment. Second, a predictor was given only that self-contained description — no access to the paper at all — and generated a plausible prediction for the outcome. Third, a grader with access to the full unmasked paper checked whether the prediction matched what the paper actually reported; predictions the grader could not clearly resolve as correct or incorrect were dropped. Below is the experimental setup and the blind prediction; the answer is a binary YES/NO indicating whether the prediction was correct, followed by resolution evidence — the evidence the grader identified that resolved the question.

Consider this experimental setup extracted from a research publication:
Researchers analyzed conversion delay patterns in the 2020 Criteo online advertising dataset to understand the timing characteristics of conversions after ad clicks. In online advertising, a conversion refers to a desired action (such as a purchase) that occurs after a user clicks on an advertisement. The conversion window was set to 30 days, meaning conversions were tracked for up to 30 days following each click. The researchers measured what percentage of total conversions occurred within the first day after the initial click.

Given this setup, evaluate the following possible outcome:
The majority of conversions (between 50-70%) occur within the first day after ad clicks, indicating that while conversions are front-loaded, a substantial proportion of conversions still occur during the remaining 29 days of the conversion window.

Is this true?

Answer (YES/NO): YES